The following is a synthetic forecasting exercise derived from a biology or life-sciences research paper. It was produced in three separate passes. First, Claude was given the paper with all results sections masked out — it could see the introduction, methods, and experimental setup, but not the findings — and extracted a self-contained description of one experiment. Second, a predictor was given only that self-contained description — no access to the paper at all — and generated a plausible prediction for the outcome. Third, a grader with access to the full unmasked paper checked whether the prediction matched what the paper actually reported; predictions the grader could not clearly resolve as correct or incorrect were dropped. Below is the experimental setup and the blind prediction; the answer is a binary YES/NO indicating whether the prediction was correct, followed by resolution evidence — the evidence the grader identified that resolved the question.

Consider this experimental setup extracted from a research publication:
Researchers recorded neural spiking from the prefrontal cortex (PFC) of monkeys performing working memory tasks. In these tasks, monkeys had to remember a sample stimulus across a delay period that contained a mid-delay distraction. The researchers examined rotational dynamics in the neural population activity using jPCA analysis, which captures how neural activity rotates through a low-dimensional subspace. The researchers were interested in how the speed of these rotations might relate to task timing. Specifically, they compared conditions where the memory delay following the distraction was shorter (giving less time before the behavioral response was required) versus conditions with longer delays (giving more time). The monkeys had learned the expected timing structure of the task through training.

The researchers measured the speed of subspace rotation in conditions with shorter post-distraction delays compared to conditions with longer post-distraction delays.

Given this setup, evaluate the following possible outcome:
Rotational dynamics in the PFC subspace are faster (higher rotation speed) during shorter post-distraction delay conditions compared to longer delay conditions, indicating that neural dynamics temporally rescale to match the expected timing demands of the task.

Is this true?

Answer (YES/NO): YES